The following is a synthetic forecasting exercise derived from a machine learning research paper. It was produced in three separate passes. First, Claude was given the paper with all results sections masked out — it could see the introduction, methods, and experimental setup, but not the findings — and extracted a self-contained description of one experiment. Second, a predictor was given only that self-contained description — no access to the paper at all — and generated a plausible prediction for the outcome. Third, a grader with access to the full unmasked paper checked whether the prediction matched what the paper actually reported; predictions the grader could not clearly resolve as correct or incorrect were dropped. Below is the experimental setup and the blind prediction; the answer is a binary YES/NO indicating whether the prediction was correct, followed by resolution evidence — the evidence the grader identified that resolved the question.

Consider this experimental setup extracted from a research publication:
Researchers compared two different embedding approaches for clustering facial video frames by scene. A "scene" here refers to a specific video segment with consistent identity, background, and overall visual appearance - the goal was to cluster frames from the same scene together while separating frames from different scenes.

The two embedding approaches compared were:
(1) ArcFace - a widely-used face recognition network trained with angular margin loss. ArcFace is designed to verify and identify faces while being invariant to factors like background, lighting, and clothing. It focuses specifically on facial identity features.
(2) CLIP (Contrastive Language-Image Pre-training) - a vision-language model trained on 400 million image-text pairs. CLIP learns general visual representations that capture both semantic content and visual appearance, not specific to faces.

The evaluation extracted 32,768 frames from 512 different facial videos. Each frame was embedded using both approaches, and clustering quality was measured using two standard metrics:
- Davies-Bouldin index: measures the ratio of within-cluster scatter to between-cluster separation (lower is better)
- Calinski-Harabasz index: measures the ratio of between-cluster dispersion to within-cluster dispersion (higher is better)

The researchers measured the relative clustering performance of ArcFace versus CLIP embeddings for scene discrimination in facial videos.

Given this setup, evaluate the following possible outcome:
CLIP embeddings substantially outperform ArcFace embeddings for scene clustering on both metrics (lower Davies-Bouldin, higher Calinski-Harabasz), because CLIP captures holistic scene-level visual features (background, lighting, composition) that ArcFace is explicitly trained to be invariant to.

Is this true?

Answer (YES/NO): YES